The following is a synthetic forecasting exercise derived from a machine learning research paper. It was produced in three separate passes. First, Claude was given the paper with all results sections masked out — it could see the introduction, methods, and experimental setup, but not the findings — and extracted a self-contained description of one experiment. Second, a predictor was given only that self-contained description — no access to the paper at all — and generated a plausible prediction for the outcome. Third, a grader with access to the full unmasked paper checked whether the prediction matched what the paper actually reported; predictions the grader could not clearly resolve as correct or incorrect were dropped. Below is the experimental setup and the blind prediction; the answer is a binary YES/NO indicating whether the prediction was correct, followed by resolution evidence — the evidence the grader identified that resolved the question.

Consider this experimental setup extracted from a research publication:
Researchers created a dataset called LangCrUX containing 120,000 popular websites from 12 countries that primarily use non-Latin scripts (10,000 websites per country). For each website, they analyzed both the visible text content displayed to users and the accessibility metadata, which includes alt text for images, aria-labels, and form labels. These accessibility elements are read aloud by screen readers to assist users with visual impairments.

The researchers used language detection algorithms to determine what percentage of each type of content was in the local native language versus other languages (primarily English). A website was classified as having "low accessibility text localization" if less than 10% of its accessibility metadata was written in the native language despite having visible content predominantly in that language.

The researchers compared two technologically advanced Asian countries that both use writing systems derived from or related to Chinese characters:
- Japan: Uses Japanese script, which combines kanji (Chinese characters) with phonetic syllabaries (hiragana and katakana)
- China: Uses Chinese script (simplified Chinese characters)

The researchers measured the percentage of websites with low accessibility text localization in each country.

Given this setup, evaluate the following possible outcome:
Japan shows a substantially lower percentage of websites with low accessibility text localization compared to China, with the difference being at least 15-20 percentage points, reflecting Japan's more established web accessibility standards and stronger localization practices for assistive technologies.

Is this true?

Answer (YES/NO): YES